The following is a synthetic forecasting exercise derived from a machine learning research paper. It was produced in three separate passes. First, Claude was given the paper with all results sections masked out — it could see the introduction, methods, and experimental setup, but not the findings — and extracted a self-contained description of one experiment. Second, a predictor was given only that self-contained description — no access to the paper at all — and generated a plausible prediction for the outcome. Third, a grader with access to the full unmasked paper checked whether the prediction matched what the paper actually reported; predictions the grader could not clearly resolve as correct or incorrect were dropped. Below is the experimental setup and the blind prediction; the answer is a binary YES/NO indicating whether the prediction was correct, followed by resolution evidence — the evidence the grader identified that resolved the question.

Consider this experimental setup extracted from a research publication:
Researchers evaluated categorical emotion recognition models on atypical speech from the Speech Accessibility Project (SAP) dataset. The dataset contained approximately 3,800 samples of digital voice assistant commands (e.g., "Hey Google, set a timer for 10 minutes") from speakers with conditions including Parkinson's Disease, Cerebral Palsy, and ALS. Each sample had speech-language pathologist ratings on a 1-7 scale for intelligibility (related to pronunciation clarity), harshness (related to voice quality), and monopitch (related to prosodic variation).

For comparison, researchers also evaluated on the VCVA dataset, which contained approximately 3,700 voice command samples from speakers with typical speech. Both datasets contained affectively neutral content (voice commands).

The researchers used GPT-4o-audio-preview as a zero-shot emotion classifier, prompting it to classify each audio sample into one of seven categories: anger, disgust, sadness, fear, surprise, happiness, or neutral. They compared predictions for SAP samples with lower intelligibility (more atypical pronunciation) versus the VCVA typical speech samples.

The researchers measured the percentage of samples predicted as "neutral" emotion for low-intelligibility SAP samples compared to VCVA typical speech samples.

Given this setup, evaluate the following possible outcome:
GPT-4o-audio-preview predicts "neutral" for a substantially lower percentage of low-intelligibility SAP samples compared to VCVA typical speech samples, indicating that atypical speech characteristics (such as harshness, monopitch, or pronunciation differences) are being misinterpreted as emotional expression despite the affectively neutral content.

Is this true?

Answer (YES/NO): YES